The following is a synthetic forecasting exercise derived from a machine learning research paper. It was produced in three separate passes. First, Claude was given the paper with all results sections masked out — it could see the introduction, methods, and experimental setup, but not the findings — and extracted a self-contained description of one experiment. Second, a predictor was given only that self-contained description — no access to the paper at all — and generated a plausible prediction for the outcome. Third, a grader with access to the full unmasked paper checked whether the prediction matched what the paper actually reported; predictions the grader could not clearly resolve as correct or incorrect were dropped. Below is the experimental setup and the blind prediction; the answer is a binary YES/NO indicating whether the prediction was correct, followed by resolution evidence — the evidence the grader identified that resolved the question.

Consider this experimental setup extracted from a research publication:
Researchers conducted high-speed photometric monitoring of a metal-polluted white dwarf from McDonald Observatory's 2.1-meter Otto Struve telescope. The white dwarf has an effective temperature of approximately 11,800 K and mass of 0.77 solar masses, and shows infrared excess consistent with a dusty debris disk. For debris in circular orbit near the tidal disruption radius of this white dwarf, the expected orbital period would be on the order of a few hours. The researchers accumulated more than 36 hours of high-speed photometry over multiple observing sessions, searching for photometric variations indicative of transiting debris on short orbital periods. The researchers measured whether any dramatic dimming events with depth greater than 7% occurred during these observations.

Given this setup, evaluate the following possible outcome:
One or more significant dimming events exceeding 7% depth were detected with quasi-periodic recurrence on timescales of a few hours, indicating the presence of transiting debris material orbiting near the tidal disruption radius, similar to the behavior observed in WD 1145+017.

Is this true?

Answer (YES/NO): NO